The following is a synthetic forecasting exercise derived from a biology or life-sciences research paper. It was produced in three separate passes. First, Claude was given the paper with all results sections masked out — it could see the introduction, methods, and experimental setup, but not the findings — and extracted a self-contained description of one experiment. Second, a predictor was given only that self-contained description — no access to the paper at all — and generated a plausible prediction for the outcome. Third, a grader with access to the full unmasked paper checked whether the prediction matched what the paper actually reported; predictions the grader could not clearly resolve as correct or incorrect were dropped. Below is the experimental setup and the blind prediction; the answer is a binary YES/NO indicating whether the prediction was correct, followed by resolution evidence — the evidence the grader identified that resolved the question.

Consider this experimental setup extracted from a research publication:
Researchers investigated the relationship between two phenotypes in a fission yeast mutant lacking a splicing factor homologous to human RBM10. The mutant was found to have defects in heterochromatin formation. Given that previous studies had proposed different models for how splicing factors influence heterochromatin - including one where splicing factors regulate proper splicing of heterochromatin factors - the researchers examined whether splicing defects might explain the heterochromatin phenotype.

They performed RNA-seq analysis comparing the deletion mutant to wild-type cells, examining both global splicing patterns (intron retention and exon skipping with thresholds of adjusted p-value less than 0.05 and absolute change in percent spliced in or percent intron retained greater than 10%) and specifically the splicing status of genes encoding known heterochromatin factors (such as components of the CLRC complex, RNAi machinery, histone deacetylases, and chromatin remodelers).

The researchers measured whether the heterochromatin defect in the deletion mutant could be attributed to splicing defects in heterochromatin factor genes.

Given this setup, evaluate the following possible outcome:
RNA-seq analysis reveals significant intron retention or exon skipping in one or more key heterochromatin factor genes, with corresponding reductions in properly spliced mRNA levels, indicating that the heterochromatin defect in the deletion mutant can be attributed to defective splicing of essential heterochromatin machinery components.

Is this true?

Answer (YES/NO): NO